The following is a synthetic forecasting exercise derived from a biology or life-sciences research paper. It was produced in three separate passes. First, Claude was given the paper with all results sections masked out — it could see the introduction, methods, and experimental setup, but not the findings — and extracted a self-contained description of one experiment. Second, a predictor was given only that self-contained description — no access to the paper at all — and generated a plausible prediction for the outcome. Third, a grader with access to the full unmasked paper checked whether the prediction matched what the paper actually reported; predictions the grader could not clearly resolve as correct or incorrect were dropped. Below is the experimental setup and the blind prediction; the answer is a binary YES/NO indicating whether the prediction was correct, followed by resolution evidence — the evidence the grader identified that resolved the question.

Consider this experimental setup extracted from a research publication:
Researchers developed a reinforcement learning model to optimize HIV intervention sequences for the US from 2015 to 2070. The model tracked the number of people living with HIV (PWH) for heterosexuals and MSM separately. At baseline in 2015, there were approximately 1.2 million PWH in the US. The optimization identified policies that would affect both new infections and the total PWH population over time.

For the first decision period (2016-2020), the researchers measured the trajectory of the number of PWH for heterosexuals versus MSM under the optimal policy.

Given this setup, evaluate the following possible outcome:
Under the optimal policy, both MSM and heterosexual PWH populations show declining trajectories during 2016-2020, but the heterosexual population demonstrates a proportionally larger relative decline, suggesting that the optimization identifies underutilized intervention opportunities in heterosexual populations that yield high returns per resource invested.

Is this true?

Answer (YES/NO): NO